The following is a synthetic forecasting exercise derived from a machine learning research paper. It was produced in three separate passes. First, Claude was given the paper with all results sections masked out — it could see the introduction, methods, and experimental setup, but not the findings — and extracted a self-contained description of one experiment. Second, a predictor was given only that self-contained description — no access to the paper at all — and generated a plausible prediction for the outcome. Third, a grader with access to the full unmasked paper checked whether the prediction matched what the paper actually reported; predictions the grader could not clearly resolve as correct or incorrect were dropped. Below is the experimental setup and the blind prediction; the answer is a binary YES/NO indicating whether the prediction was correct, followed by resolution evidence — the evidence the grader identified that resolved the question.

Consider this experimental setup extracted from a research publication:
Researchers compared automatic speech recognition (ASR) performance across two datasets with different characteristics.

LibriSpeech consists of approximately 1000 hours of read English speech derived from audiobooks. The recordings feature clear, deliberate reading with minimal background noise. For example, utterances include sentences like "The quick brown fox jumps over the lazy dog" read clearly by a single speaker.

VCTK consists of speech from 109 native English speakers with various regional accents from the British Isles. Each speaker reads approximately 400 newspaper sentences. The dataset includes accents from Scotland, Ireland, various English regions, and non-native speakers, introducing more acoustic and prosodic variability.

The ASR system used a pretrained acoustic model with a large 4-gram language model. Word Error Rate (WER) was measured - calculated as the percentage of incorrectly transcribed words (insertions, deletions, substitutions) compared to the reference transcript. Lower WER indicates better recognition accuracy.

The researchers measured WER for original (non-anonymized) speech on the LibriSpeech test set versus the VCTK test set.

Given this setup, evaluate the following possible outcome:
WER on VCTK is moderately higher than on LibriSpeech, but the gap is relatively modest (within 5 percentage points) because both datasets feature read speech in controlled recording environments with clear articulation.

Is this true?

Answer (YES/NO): NO